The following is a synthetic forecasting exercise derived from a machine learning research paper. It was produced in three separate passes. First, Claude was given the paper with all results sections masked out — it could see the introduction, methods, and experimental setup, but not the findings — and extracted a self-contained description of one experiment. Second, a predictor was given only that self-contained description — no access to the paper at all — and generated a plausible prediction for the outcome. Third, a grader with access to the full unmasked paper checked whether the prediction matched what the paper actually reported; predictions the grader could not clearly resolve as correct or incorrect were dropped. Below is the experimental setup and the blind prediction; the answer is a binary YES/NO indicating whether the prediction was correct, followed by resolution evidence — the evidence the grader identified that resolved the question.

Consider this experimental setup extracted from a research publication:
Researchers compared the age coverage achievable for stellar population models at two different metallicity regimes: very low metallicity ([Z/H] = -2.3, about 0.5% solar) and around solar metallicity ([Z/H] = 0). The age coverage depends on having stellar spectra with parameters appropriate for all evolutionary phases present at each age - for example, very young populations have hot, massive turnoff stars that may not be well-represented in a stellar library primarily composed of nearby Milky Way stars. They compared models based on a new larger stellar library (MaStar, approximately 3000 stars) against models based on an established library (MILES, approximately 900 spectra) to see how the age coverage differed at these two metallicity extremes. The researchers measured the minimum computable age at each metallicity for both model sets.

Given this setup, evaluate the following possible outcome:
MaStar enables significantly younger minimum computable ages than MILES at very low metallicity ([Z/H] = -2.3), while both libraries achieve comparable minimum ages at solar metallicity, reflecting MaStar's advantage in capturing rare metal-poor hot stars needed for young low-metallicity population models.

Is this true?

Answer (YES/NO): NO